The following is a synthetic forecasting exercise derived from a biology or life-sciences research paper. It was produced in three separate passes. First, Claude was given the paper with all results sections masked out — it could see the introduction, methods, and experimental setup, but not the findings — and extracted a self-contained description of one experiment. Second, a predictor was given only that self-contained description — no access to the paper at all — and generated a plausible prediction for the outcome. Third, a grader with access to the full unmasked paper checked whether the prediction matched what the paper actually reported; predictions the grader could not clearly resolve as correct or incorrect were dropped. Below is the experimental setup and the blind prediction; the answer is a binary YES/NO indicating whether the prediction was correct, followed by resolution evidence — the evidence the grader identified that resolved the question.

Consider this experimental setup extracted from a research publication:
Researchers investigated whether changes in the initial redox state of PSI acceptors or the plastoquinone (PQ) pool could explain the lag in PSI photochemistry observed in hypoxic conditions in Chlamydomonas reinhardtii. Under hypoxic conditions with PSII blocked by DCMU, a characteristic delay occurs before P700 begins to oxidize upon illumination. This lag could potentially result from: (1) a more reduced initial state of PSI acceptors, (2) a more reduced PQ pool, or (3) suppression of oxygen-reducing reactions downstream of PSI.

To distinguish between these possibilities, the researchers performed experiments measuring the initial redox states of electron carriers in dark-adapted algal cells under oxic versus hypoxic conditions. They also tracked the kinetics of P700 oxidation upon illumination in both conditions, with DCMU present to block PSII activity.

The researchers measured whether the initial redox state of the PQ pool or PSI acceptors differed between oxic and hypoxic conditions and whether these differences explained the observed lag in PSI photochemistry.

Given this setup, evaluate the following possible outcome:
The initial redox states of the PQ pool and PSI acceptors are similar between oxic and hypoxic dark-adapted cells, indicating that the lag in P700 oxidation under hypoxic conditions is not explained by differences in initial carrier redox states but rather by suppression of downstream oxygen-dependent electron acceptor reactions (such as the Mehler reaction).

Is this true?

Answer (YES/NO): NO